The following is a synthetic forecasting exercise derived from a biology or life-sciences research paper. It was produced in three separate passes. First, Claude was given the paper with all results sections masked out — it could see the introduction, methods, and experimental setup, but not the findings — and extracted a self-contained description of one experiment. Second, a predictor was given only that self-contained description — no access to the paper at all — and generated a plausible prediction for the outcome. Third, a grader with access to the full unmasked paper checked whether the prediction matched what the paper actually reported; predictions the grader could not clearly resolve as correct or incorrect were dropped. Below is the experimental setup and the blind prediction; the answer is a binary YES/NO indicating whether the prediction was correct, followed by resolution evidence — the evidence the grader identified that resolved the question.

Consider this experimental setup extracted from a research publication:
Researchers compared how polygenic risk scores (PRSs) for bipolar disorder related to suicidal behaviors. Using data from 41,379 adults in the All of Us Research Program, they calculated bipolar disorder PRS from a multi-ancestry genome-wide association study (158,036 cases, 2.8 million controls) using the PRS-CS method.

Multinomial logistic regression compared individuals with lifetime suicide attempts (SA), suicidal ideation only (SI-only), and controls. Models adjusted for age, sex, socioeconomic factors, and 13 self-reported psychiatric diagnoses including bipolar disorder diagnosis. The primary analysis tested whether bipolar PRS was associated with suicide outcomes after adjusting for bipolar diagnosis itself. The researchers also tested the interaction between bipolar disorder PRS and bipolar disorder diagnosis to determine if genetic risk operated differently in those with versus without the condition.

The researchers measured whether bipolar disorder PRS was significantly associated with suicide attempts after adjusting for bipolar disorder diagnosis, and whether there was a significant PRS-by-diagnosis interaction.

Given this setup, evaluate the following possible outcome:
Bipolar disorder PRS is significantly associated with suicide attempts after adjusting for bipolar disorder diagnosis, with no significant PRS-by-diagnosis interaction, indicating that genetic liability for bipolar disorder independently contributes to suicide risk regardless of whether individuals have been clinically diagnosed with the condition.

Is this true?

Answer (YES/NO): YES